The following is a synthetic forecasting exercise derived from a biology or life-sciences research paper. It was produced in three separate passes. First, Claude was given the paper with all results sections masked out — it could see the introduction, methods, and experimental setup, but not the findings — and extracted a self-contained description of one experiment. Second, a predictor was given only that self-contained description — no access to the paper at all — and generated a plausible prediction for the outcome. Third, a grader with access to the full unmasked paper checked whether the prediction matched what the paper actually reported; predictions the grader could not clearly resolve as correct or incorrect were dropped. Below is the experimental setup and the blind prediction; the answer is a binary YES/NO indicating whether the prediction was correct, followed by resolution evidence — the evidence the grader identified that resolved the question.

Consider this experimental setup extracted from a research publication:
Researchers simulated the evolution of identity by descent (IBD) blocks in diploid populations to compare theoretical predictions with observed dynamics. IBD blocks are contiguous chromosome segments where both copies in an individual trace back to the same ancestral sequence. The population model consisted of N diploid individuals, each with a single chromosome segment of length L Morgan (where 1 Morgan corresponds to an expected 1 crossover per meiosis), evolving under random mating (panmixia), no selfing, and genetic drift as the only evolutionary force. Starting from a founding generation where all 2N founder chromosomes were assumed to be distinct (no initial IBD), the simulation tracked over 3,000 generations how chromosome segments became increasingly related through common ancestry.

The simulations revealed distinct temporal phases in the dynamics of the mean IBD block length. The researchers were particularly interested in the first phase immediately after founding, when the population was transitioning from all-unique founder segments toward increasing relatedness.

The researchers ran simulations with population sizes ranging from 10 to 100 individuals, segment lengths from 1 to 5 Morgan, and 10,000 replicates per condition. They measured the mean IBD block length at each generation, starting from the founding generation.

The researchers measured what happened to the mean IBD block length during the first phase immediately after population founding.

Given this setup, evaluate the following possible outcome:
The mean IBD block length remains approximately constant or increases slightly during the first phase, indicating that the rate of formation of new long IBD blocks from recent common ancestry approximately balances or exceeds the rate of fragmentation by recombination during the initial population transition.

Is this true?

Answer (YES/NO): YES